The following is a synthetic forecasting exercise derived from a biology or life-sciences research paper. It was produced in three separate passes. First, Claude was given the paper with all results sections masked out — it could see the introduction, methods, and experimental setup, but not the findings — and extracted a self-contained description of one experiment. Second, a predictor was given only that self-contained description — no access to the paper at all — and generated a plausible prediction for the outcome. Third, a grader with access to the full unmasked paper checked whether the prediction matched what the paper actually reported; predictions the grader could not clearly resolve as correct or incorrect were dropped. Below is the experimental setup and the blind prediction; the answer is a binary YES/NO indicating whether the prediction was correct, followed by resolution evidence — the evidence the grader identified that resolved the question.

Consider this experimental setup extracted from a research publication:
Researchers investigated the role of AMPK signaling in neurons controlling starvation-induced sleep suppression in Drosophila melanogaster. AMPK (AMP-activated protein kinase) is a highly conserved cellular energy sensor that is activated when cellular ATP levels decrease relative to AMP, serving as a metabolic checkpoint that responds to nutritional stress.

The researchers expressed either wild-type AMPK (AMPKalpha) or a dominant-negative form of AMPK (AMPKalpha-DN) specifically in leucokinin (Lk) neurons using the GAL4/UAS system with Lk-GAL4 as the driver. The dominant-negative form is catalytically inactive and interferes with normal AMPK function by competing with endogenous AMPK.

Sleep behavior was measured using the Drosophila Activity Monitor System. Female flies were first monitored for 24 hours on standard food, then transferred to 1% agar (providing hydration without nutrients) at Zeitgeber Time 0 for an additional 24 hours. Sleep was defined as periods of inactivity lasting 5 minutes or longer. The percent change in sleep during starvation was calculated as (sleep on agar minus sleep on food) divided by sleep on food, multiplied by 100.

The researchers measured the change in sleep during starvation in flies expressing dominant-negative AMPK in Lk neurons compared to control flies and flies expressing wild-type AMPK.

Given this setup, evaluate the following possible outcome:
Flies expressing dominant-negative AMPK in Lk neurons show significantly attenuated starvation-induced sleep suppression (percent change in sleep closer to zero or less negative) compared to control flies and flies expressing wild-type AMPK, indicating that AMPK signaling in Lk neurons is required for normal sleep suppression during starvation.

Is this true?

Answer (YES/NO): NO